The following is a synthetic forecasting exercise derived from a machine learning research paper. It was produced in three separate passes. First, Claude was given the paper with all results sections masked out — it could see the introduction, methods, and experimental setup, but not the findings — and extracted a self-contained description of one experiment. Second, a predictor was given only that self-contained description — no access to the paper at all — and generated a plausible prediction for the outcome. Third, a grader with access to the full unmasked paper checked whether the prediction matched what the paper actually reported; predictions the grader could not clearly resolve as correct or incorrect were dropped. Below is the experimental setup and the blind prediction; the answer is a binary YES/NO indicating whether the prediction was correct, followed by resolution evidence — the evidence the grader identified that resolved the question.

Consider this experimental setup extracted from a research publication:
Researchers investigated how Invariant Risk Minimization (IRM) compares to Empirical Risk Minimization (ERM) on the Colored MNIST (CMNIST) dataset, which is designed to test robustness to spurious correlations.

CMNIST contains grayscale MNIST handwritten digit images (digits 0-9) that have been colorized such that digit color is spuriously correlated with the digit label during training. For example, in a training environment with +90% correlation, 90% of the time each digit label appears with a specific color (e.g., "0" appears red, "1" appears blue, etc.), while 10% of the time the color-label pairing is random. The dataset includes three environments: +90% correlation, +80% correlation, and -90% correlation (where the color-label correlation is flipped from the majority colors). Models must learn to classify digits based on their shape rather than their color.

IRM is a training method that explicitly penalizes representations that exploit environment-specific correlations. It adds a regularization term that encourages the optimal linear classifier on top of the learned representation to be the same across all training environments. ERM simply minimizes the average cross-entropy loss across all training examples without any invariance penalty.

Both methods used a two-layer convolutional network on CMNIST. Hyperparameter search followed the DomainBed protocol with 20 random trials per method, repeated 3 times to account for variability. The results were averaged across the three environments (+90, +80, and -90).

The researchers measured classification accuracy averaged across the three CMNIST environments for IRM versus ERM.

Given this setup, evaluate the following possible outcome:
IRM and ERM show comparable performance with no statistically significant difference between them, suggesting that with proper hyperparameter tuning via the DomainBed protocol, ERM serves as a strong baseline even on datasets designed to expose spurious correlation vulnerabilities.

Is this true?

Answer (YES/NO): NO